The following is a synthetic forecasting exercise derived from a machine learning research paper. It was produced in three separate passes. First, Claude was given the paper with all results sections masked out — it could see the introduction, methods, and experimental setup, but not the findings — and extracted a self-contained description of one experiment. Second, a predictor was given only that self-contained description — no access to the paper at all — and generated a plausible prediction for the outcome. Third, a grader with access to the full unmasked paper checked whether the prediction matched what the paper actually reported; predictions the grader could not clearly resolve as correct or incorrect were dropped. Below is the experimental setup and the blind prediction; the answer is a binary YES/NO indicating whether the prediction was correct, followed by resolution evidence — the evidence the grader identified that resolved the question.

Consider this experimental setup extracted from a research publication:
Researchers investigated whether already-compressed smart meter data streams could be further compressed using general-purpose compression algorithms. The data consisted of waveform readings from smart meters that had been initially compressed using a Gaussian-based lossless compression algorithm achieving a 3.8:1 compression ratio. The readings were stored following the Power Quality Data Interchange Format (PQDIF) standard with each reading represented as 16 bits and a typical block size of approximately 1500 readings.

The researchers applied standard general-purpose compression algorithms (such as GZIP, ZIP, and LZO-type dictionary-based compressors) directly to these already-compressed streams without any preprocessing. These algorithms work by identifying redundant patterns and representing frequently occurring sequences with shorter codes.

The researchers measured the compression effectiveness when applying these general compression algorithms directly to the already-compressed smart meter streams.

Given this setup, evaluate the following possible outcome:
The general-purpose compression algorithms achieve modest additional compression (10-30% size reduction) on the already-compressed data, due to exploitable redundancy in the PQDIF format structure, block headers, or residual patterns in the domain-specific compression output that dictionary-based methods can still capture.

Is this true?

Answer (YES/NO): NO